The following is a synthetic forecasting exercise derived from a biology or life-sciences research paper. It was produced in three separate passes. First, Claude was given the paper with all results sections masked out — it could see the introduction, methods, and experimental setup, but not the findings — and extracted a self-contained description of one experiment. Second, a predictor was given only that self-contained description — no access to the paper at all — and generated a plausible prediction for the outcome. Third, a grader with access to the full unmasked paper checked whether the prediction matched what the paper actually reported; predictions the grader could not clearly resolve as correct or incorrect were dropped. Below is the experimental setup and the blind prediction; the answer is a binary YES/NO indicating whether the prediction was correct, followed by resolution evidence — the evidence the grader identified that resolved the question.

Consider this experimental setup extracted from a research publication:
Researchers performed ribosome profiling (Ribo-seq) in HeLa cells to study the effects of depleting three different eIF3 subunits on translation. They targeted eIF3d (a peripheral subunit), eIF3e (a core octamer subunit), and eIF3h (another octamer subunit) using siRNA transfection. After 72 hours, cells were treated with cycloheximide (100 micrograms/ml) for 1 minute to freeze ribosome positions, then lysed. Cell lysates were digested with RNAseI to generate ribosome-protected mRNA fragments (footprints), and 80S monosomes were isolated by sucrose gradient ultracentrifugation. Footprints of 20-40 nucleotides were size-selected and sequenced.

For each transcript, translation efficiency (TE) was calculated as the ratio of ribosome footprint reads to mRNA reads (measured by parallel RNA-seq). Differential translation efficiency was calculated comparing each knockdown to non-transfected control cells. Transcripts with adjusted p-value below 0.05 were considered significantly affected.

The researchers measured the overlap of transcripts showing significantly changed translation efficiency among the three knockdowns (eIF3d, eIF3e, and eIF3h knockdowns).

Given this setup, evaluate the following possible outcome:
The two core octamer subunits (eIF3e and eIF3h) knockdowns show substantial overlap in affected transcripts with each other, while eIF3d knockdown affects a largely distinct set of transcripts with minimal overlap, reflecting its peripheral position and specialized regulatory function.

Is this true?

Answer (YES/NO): NO